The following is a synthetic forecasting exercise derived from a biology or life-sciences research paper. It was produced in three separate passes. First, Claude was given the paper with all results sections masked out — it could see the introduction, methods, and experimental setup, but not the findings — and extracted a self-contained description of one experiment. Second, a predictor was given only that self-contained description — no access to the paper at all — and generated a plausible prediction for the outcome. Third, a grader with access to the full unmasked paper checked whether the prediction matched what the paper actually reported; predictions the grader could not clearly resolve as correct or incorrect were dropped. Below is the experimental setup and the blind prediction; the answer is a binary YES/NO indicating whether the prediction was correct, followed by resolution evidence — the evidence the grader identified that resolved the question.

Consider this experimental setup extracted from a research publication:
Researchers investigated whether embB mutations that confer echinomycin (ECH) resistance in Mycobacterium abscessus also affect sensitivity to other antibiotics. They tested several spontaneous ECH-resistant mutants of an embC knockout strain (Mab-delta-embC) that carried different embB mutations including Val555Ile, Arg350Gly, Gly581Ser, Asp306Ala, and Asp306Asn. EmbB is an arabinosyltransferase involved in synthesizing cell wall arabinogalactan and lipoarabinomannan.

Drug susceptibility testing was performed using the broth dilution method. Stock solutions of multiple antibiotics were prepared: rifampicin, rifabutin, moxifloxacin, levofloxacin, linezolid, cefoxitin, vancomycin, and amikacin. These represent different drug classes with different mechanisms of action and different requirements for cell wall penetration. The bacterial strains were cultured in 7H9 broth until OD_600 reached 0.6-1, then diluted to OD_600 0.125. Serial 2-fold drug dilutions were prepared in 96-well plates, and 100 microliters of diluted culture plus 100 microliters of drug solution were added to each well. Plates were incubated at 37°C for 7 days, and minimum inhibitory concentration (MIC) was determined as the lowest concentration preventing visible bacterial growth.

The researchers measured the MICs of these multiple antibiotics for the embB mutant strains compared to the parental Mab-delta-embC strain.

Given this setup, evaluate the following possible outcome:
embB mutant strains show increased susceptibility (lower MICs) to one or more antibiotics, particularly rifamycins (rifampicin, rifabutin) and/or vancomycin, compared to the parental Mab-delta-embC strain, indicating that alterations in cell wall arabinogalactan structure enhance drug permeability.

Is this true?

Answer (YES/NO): NO